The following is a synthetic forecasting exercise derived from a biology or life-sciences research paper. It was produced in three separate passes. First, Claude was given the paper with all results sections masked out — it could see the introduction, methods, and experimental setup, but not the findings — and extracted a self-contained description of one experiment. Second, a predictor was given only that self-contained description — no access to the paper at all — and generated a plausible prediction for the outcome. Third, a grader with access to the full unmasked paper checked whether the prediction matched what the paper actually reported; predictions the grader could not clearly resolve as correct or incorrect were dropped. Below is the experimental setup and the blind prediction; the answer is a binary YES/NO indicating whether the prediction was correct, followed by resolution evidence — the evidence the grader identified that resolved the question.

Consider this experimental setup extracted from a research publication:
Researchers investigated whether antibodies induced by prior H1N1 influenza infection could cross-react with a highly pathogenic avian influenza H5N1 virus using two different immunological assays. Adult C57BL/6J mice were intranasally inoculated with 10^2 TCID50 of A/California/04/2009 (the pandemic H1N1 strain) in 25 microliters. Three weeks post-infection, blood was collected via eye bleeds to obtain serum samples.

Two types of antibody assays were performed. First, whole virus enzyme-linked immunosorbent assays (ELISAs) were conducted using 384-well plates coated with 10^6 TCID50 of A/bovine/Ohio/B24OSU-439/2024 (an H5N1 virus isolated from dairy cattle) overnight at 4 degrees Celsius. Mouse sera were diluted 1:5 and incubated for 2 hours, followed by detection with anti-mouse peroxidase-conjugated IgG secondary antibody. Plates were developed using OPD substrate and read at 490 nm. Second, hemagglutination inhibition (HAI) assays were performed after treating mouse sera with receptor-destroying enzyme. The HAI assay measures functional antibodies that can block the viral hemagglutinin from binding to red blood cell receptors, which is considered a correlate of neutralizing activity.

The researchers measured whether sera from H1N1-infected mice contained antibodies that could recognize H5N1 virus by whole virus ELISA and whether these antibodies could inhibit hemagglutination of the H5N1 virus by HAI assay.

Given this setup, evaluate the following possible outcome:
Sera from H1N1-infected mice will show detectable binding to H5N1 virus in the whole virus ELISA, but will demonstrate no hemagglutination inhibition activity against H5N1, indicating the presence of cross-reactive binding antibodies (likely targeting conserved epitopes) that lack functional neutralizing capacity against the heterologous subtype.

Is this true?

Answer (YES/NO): YES